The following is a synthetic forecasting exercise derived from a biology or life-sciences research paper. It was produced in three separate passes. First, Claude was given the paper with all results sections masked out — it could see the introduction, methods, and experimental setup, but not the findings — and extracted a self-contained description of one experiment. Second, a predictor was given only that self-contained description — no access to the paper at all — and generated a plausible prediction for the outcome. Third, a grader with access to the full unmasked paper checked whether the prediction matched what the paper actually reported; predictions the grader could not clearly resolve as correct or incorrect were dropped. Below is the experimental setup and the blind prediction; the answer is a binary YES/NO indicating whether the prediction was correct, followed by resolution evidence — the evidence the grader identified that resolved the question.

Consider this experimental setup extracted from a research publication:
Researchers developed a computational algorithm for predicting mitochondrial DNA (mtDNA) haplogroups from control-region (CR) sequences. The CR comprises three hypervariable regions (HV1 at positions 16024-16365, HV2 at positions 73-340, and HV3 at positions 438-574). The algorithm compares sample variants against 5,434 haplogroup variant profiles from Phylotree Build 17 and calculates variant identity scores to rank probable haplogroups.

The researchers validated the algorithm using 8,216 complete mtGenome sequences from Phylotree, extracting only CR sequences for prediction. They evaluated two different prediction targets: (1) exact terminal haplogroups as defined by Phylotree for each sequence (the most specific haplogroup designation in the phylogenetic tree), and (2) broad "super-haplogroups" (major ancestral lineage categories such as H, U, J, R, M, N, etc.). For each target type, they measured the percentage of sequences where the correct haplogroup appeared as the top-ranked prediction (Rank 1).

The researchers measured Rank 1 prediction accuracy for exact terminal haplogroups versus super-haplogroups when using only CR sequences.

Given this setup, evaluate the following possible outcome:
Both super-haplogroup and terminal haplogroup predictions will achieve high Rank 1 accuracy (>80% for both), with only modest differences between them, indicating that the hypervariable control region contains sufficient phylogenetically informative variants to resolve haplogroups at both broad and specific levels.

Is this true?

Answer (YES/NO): NO